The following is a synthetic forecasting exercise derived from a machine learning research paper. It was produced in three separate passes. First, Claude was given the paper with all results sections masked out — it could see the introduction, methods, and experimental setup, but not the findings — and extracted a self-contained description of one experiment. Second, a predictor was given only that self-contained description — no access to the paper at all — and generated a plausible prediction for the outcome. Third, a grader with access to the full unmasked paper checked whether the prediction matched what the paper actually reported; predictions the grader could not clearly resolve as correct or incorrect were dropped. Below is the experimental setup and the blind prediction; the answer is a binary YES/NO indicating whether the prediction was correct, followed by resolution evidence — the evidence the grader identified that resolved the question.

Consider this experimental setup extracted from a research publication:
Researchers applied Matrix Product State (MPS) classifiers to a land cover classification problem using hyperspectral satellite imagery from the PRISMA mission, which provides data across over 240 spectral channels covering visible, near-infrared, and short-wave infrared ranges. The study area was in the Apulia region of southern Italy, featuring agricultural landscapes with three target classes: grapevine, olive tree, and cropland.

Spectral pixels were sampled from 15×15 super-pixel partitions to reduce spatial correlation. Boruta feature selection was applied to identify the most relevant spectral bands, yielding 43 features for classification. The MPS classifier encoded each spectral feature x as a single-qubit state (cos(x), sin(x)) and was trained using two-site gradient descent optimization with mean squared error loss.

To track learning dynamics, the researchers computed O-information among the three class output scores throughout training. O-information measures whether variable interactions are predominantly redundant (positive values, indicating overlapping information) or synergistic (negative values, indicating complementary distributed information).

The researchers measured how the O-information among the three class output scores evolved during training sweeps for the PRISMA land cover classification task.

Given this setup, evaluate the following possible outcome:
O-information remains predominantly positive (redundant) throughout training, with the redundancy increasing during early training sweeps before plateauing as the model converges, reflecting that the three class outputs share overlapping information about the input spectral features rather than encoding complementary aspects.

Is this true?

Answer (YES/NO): NO